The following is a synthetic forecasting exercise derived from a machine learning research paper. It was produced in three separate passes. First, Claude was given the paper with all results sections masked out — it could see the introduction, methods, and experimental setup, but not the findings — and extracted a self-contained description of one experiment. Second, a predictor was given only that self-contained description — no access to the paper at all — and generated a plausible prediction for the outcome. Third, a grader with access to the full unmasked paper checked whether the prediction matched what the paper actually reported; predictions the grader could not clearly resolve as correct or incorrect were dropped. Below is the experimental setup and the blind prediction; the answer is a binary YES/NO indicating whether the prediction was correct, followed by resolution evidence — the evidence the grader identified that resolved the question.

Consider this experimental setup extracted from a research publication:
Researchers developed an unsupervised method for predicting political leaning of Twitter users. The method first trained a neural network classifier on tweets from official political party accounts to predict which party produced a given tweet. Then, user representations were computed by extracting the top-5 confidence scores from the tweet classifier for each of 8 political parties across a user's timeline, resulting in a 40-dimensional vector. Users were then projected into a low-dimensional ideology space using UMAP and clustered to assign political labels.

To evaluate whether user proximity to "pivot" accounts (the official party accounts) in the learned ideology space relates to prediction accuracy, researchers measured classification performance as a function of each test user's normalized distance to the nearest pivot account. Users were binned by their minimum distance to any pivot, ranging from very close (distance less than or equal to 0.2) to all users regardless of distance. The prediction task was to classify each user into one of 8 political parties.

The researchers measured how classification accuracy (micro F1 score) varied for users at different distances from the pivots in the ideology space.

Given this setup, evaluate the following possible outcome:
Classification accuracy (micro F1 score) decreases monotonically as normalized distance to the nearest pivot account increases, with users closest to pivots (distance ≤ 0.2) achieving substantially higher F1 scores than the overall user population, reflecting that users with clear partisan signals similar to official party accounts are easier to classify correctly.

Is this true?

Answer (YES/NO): YES